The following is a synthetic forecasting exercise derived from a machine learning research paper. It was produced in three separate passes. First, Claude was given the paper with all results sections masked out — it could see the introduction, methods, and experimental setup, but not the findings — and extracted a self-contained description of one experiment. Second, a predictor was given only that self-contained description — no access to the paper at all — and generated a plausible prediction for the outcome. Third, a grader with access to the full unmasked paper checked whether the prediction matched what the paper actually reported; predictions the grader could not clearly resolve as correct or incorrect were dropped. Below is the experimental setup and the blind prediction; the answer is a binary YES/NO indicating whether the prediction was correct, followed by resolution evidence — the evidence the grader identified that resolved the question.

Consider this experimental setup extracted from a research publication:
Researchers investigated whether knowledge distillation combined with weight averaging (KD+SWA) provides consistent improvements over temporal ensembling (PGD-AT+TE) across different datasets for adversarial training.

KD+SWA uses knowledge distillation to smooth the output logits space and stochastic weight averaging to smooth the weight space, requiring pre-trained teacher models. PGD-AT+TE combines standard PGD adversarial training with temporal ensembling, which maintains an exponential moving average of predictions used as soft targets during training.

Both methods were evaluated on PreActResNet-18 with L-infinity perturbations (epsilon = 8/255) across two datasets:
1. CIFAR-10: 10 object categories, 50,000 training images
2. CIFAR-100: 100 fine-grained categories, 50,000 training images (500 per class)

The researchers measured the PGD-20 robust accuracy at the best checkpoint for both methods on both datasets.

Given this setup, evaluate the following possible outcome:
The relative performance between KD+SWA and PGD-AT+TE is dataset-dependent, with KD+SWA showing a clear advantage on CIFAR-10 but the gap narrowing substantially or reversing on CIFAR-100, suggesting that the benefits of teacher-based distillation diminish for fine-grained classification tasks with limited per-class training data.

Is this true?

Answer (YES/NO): NO